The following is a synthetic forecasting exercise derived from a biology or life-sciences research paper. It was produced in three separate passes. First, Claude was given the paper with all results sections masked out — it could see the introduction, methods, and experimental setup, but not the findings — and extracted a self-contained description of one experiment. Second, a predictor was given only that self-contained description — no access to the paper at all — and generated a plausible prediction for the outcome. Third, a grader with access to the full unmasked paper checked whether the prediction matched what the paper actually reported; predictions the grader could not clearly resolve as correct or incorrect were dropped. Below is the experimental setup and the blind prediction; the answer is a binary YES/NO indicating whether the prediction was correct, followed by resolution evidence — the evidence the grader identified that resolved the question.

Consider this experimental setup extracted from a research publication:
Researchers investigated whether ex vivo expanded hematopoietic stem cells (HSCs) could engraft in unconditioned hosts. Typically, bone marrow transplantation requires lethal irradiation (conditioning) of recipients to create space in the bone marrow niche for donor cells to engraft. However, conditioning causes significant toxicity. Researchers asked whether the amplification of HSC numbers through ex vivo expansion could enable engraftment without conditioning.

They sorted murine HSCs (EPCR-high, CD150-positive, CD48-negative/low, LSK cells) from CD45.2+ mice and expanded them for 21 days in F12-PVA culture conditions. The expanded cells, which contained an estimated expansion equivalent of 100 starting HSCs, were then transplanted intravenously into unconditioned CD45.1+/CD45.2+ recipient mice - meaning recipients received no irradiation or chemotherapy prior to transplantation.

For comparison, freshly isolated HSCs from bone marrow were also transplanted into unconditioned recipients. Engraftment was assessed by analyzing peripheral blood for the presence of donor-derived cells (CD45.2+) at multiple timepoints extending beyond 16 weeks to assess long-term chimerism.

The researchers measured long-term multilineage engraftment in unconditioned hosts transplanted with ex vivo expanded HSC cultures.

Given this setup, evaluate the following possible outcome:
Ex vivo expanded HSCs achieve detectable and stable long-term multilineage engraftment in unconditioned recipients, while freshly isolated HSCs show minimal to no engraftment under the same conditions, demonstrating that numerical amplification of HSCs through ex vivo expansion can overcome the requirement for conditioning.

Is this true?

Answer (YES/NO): NO